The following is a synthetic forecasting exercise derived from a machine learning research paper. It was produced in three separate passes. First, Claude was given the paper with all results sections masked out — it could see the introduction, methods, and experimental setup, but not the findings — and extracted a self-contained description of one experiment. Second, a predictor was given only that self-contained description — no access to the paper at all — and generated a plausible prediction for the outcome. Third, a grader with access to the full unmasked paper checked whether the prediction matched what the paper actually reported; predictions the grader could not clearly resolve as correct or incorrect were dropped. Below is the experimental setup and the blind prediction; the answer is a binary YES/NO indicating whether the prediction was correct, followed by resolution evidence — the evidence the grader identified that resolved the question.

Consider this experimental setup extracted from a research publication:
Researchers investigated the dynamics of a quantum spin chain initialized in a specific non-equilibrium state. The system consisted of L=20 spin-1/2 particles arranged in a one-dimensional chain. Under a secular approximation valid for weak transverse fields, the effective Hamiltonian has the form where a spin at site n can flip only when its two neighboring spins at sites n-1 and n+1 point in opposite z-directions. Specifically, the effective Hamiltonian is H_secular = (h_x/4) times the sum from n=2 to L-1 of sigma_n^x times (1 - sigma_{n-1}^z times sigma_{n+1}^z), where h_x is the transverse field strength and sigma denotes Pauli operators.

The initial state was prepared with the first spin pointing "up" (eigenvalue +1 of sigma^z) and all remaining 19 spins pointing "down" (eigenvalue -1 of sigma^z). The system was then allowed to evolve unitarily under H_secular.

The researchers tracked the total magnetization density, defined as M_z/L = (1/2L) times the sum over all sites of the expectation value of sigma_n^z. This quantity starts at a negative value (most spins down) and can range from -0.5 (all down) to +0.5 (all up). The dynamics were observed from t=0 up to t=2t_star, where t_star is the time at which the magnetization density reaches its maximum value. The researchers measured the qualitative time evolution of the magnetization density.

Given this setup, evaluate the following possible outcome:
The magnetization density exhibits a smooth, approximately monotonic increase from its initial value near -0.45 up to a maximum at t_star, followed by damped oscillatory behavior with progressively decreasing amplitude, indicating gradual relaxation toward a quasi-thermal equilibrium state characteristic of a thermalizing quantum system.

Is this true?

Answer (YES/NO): NO